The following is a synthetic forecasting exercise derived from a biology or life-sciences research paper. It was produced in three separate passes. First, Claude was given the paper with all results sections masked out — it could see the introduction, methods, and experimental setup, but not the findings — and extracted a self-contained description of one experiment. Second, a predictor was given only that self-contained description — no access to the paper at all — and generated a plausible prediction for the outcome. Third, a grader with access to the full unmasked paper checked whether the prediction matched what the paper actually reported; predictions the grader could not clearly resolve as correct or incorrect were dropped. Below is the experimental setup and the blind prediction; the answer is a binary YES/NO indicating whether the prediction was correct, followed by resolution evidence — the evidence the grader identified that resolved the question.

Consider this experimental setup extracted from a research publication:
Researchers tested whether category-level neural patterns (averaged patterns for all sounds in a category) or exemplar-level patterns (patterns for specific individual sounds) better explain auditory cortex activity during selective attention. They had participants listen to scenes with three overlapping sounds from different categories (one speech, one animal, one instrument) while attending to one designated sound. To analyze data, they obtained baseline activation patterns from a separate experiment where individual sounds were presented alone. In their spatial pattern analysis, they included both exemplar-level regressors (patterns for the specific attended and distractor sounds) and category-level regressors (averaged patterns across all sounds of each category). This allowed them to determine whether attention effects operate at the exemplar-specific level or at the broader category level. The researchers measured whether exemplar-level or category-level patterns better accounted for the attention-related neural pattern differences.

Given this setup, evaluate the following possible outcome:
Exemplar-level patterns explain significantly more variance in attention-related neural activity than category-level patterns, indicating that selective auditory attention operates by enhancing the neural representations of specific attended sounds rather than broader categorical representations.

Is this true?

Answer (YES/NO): NO